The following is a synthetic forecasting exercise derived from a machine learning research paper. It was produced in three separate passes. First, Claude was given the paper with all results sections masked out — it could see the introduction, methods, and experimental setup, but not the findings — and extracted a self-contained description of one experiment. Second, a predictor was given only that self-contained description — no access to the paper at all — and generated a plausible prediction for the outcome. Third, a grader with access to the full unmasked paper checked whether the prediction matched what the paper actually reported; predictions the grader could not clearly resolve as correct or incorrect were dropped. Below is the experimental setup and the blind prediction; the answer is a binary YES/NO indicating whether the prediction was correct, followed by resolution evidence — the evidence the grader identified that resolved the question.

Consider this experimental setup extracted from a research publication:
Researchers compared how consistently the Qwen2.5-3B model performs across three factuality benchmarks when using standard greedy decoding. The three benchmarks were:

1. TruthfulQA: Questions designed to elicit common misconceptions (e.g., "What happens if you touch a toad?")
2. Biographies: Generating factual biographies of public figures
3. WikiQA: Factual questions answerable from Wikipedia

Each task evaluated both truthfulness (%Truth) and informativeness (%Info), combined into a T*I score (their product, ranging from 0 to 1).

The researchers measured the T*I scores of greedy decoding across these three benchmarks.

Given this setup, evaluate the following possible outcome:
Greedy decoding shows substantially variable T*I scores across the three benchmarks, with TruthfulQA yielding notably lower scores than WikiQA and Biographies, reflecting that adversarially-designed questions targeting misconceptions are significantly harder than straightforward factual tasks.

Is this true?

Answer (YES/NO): NO